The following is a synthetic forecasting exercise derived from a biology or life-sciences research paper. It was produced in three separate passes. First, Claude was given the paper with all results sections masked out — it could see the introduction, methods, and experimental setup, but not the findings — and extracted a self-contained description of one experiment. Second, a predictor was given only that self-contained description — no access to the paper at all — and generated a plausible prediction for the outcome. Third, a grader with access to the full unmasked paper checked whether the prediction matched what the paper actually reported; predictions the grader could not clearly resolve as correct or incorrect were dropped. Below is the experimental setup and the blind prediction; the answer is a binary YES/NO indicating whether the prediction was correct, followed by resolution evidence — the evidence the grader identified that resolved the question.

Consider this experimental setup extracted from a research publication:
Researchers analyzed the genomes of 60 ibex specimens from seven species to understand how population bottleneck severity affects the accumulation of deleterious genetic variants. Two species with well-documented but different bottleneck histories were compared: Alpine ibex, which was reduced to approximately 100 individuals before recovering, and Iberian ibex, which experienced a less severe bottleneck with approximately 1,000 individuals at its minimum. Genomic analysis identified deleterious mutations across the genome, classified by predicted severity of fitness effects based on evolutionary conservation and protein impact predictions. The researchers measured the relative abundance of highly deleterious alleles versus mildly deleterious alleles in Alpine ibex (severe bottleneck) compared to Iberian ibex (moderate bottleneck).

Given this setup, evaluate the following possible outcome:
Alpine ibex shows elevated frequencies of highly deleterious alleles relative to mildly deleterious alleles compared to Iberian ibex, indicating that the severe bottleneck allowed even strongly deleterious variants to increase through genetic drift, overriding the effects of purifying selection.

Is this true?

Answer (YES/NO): NO